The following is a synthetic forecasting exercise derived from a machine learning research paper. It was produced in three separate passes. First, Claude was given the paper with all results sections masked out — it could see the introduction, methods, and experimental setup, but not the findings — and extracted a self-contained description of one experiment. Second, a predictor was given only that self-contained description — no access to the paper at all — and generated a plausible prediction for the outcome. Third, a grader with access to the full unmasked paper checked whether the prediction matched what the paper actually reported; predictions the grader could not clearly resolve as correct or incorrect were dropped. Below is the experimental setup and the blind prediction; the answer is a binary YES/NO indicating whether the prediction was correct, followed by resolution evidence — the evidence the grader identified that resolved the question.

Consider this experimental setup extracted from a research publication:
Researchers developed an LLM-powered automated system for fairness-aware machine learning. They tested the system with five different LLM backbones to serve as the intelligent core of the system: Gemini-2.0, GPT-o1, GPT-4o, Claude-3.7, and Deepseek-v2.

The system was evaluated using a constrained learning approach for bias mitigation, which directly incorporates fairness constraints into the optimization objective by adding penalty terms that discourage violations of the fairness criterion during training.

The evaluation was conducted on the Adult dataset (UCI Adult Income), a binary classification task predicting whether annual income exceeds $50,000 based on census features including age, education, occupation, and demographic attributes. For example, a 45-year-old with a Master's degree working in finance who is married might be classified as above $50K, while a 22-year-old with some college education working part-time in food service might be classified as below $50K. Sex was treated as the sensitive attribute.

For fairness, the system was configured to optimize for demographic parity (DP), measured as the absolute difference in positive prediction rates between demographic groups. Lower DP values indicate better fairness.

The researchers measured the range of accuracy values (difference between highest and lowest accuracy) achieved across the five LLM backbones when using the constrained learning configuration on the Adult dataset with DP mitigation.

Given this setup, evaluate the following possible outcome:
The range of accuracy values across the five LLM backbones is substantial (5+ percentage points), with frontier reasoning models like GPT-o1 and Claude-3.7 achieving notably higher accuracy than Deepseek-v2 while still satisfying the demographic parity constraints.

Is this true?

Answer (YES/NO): NO